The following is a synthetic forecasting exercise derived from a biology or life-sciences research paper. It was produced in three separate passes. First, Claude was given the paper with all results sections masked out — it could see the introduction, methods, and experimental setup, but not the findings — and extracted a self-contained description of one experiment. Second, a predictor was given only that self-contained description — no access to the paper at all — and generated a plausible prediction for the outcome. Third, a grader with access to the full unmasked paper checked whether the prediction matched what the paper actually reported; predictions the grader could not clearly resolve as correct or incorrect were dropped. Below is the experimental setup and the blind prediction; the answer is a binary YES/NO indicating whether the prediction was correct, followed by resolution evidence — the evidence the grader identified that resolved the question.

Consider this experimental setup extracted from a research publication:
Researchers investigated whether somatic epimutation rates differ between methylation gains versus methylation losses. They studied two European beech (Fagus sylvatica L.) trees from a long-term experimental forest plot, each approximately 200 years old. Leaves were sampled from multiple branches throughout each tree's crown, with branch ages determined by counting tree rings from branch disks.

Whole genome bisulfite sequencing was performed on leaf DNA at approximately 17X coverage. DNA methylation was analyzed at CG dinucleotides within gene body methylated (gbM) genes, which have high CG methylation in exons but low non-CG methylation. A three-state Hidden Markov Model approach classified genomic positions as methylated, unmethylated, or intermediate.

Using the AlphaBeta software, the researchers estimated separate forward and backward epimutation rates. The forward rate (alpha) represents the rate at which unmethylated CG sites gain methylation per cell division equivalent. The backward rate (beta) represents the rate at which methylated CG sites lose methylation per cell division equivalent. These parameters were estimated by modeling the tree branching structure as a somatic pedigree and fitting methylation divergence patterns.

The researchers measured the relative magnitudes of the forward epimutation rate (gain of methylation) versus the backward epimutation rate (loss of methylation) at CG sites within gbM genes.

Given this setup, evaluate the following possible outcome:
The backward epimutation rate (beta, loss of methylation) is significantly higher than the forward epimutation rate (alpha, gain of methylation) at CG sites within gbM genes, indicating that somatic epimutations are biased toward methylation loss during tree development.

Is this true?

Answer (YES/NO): NO